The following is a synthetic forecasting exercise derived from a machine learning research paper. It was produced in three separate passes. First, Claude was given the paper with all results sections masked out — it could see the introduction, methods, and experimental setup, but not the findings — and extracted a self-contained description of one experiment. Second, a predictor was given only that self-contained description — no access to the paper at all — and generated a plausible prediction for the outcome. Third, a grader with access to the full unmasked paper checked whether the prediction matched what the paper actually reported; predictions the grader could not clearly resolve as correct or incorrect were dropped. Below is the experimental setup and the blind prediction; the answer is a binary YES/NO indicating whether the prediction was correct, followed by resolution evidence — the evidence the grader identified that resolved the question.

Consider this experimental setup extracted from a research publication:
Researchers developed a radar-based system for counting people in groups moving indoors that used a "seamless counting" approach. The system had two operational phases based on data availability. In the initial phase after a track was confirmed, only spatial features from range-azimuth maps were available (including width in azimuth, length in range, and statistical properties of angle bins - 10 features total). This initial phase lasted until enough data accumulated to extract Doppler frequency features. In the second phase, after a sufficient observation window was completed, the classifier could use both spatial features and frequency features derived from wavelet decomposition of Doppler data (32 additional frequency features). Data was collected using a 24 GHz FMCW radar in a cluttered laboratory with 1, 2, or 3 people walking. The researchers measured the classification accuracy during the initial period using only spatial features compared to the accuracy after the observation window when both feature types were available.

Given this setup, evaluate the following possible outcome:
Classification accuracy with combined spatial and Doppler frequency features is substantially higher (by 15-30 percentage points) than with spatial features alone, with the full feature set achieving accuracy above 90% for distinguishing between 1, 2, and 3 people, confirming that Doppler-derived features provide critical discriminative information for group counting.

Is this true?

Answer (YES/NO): NO